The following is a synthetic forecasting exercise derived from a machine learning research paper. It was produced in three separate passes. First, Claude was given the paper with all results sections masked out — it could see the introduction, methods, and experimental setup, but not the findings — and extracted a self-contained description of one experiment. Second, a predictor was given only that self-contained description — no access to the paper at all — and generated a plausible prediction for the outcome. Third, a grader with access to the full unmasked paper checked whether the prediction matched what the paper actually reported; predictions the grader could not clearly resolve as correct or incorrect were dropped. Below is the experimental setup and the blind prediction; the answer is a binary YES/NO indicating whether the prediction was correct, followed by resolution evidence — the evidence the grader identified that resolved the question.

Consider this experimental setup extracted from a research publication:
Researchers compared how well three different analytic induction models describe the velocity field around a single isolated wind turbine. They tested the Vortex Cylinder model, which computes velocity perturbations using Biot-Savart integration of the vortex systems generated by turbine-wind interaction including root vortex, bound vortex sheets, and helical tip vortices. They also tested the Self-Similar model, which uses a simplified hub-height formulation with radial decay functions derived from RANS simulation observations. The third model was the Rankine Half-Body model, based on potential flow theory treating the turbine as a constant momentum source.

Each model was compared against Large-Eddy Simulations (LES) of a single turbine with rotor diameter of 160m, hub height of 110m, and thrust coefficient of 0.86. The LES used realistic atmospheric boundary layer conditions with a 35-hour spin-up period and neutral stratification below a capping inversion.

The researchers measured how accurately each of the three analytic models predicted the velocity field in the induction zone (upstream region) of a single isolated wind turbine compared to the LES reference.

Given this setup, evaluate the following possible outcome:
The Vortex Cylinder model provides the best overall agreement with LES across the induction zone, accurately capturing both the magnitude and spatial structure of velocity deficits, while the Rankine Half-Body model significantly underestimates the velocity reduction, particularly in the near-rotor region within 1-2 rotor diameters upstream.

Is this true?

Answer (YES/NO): NO